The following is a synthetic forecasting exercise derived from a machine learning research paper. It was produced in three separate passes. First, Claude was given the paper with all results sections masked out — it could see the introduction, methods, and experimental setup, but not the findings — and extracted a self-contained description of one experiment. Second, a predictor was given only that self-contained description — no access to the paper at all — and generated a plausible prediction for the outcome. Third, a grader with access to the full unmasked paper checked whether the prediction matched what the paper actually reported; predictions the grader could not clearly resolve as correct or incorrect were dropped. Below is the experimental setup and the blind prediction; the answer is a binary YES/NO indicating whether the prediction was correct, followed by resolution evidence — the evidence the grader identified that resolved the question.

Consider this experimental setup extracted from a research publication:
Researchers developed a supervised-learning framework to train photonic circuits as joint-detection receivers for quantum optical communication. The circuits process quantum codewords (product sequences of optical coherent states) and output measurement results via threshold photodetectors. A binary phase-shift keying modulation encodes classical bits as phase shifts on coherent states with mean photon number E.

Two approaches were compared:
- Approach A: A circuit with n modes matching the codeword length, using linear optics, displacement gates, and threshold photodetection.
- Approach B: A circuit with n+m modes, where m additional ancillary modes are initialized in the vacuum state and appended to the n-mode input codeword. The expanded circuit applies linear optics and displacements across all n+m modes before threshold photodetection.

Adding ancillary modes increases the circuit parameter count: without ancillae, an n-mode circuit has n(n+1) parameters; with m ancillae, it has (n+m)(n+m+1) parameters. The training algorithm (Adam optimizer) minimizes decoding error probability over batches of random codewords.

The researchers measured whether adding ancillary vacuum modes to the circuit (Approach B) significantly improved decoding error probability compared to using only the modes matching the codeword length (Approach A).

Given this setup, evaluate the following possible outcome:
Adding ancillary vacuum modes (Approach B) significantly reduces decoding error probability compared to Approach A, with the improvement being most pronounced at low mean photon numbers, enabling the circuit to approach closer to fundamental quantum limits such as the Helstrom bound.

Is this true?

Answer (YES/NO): NO